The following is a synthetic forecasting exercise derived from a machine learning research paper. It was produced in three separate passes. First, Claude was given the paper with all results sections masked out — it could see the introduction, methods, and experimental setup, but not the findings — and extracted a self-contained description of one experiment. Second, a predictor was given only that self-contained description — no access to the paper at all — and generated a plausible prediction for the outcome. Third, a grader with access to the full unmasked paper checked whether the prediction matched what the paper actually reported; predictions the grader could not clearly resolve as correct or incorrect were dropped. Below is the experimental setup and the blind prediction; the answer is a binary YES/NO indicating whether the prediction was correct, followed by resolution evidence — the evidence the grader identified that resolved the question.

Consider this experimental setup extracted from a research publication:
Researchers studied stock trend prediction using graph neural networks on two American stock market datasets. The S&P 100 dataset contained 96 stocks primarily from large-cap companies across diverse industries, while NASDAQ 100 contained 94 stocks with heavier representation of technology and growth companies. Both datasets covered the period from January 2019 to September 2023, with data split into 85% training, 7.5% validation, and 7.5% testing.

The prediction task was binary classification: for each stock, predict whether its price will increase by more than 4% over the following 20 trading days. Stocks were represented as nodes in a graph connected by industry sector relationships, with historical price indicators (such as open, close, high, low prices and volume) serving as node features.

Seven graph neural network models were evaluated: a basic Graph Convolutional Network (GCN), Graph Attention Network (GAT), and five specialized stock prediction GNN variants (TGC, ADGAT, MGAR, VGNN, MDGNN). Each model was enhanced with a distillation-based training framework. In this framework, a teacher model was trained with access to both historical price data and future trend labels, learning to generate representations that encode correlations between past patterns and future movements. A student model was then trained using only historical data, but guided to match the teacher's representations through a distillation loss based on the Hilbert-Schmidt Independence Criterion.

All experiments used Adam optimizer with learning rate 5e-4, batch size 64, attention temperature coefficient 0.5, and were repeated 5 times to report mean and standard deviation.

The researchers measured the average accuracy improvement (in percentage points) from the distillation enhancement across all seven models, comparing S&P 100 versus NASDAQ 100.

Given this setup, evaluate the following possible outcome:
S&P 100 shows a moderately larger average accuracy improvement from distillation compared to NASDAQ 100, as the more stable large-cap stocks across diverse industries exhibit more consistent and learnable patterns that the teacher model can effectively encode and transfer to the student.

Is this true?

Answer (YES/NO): NO